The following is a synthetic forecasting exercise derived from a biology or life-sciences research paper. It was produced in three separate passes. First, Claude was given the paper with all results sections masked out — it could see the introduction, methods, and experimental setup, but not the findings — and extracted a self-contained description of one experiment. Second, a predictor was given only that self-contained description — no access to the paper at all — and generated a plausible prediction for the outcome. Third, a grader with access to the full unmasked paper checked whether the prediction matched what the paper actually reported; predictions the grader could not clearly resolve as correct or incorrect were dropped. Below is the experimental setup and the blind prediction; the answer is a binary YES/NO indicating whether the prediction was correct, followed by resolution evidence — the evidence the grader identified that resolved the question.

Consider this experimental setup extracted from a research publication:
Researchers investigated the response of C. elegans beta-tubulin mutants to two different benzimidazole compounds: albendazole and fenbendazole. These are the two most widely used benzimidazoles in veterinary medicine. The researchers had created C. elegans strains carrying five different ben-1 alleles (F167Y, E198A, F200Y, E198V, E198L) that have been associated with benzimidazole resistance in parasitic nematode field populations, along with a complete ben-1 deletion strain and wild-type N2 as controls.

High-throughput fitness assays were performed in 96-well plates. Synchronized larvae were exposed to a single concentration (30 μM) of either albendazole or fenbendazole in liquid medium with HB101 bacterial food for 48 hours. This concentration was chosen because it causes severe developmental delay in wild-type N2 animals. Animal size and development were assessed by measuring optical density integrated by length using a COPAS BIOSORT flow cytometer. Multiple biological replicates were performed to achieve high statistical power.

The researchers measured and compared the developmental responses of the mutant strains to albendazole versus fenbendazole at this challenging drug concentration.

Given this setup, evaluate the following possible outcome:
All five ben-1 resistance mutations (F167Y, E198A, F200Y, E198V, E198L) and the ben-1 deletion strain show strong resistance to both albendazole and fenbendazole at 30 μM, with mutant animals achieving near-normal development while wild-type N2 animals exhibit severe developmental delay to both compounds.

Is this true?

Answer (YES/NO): NO